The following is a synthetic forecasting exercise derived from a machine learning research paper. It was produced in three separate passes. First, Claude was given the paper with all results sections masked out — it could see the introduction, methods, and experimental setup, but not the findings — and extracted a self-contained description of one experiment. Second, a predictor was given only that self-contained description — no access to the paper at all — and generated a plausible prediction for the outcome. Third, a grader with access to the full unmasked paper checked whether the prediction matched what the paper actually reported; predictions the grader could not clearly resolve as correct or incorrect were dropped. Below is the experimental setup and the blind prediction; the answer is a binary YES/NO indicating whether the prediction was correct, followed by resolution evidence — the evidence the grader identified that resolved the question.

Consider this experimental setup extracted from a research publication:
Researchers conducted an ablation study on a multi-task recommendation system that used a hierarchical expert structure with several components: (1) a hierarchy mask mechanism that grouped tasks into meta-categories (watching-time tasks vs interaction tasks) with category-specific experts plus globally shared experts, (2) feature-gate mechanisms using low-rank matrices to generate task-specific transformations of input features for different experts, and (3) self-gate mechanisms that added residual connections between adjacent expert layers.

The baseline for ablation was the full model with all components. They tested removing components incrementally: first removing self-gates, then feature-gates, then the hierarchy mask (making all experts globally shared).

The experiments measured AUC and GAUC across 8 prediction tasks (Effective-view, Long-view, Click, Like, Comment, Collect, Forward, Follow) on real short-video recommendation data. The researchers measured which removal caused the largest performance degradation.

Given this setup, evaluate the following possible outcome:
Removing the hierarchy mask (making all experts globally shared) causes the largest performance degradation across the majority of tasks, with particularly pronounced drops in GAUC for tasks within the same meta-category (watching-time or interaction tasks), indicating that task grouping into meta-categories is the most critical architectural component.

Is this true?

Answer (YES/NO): NO